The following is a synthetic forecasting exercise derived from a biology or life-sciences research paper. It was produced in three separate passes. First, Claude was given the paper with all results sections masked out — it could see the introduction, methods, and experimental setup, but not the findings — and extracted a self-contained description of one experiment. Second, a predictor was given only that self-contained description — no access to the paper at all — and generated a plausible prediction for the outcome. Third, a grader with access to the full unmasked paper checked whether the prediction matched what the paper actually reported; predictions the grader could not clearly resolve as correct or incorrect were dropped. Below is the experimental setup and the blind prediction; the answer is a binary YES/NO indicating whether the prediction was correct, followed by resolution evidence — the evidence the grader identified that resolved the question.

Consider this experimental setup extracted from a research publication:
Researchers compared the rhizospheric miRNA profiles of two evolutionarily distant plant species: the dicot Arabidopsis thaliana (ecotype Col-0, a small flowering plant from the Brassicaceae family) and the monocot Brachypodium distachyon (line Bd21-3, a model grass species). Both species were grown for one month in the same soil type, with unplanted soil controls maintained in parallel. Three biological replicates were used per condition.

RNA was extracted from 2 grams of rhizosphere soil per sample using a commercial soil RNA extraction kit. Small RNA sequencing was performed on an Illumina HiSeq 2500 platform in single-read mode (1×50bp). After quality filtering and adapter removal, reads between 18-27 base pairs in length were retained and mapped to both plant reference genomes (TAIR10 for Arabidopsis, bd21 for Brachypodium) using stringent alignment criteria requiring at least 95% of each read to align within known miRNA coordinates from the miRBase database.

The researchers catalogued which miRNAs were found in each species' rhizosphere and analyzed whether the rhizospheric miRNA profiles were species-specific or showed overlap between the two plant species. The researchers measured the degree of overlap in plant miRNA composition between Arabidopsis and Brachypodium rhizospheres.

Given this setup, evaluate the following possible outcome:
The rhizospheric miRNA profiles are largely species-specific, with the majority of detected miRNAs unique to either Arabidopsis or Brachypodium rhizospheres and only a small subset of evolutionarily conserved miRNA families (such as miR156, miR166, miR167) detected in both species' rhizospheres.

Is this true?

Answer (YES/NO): YES